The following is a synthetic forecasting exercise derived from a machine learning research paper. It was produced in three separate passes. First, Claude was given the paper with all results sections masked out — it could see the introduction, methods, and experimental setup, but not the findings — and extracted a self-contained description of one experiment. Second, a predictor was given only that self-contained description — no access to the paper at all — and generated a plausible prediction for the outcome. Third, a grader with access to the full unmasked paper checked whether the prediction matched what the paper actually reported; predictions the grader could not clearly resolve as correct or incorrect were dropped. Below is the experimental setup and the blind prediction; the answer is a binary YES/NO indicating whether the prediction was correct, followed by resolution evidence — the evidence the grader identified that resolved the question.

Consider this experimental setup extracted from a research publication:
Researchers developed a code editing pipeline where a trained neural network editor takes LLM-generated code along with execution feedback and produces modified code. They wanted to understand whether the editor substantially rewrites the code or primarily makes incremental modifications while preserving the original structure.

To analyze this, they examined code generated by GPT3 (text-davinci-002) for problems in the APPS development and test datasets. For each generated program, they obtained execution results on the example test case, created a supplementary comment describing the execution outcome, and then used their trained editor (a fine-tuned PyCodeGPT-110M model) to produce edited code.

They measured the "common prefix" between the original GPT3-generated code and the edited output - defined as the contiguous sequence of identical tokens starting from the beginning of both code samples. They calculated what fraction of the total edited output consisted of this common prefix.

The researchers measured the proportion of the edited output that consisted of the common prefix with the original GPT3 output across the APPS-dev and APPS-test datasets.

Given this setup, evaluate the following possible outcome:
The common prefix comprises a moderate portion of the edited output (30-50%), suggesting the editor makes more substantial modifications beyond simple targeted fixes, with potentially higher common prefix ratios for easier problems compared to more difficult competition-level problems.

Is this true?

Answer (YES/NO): NO